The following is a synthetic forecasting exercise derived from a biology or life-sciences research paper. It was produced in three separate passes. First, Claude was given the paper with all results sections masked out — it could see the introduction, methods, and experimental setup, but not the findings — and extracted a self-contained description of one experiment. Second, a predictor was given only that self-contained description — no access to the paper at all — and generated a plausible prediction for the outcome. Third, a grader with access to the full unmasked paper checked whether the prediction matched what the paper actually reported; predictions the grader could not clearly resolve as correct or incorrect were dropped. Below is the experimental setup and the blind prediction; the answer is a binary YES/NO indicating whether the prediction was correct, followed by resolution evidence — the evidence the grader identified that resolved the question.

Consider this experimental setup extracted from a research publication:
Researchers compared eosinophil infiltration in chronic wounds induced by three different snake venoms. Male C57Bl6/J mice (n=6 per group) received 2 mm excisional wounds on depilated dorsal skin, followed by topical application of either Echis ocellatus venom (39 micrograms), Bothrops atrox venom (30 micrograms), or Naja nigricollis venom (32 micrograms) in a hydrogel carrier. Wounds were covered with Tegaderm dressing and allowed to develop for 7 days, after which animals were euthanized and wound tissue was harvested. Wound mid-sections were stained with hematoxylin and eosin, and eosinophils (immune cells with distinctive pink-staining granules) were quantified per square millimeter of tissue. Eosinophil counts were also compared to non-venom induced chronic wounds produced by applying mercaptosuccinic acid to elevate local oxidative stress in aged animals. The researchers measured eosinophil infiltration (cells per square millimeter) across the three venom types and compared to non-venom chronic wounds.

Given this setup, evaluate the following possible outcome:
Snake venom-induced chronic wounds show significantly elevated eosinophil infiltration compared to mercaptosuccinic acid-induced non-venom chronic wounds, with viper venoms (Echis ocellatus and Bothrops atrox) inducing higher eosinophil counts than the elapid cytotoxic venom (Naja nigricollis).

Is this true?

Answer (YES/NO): NO